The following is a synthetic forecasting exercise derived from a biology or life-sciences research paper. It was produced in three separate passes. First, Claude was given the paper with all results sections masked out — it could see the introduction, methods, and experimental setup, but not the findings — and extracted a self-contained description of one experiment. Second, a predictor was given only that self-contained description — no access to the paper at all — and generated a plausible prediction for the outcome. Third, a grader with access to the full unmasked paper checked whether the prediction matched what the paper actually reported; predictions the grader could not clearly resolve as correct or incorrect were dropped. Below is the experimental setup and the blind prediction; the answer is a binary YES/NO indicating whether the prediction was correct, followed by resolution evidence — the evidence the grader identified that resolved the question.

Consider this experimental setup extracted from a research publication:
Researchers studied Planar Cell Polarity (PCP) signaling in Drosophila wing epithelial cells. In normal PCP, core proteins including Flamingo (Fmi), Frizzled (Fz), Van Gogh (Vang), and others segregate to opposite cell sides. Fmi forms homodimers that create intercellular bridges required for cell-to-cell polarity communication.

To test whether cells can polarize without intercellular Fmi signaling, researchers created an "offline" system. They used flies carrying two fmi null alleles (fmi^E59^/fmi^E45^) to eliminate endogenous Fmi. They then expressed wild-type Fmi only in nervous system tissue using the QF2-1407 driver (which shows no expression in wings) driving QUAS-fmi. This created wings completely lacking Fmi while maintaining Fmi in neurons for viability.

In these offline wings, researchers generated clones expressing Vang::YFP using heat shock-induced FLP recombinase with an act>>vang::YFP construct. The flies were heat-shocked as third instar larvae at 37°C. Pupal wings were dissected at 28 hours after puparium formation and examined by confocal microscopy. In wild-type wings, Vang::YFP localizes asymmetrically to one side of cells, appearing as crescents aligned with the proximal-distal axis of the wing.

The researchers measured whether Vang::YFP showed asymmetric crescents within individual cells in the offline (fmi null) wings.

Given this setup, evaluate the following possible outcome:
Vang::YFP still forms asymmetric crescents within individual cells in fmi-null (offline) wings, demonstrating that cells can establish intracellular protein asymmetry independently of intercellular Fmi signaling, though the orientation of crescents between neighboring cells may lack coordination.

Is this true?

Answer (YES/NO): YES